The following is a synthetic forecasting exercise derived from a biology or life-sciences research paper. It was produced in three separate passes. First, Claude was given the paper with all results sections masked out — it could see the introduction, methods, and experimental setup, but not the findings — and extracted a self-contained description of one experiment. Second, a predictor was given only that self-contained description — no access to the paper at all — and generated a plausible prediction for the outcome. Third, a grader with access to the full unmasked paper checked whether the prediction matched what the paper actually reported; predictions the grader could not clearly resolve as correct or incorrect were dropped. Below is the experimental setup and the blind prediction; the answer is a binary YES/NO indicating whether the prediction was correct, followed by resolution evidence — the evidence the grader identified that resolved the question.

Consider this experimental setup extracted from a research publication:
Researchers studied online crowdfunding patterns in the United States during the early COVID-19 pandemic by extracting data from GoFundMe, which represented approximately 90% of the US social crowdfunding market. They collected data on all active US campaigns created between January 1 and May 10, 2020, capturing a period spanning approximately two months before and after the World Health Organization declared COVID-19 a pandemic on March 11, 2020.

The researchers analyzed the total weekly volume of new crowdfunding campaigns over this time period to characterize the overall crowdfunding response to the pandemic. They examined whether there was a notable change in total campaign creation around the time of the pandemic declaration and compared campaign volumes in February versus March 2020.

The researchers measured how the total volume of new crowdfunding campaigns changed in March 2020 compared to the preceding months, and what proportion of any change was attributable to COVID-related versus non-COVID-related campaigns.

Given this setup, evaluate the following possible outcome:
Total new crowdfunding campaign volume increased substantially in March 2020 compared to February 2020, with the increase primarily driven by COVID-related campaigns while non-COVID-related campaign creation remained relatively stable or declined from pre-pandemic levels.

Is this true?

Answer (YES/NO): YES